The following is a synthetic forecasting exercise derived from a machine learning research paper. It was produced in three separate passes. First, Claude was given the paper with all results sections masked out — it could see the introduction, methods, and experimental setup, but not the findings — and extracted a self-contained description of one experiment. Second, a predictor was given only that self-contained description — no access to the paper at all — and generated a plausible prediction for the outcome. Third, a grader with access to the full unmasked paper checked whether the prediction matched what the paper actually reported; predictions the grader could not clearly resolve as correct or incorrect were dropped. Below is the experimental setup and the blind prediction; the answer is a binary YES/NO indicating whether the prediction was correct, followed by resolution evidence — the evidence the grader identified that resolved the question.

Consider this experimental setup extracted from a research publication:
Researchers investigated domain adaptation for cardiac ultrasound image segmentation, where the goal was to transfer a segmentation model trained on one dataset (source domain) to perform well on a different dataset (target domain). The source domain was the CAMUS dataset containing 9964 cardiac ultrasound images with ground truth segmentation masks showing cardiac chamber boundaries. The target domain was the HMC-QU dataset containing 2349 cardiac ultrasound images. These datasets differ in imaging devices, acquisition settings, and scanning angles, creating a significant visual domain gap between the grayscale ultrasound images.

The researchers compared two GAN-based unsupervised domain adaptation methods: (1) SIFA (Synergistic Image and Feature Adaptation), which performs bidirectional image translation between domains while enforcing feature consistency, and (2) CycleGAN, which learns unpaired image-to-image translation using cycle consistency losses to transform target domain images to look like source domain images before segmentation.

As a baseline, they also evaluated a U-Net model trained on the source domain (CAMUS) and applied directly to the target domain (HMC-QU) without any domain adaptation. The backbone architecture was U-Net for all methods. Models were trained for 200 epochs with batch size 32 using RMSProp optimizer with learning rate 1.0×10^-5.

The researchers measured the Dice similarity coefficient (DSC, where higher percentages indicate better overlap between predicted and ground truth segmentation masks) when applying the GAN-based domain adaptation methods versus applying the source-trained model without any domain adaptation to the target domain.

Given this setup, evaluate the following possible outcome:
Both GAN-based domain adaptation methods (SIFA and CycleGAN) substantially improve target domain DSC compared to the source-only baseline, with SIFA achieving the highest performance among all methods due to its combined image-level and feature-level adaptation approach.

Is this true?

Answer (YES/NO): NO